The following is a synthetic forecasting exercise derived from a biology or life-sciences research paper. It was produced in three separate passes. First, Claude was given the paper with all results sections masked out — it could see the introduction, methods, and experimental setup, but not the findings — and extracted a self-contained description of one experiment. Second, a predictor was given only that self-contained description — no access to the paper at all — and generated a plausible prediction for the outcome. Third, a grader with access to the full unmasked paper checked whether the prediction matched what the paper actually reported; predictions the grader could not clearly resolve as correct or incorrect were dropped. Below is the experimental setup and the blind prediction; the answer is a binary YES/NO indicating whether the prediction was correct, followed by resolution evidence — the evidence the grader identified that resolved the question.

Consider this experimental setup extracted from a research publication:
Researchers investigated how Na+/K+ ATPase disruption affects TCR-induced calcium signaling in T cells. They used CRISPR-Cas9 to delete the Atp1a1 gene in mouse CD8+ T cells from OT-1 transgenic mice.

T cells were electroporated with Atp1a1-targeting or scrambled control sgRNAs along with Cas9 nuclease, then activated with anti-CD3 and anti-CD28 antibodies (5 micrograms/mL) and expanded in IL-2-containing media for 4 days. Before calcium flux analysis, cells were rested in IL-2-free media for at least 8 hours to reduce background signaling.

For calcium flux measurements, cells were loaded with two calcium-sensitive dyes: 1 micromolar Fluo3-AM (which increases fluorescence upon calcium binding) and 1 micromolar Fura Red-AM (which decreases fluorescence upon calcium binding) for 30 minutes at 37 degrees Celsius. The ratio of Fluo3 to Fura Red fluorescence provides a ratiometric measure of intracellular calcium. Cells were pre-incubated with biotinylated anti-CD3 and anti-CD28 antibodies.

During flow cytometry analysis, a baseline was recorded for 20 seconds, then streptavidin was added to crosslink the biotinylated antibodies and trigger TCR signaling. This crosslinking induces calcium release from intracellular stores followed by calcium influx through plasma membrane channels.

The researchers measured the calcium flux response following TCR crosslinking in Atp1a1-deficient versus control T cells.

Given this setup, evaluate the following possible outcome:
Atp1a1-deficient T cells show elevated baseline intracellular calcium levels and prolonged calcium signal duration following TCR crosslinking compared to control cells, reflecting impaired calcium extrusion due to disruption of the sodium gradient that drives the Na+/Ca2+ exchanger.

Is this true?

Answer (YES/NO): NO